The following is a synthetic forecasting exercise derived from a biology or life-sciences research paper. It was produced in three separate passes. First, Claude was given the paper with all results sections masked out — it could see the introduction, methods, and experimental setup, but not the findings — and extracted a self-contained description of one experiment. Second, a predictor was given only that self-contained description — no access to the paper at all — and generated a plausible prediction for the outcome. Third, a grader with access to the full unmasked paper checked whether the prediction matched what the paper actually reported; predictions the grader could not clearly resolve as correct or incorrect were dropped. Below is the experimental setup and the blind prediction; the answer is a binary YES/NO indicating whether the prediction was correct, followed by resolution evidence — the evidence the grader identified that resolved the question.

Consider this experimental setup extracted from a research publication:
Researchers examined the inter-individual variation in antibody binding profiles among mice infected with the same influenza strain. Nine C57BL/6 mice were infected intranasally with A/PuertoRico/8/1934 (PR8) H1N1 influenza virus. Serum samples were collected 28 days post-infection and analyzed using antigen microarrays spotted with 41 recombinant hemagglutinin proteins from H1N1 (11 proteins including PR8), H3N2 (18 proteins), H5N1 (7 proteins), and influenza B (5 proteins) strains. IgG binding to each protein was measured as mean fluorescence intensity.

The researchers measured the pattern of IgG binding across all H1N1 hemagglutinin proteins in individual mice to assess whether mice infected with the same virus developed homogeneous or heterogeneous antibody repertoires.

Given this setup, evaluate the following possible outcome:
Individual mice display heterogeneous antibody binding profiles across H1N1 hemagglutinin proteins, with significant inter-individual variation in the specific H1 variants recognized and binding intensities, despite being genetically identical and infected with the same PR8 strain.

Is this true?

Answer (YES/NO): YES